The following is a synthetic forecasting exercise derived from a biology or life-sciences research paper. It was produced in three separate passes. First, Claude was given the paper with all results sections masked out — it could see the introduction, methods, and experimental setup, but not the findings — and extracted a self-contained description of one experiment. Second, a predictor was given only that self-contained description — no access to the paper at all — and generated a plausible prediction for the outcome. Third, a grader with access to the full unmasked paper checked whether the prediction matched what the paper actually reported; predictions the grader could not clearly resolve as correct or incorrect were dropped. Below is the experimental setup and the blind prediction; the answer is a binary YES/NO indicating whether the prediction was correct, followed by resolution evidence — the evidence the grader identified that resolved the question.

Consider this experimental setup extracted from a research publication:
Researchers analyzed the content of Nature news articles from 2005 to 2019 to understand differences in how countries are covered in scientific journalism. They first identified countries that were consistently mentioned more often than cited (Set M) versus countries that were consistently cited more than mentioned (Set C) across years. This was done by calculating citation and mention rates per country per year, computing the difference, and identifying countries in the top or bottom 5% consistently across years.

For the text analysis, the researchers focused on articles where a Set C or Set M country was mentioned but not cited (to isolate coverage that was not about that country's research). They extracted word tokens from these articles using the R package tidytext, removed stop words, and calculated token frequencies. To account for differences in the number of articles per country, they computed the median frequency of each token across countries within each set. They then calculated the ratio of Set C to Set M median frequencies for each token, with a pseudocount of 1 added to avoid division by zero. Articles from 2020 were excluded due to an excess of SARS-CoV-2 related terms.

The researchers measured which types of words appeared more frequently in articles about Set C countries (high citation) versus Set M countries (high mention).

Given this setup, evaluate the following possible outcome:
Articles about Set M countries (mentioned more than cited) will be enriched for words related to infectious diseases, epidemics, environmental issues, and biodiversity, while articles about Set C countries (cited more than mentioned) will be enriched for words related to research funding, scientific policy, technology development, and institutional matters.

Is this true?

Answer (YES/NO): NO